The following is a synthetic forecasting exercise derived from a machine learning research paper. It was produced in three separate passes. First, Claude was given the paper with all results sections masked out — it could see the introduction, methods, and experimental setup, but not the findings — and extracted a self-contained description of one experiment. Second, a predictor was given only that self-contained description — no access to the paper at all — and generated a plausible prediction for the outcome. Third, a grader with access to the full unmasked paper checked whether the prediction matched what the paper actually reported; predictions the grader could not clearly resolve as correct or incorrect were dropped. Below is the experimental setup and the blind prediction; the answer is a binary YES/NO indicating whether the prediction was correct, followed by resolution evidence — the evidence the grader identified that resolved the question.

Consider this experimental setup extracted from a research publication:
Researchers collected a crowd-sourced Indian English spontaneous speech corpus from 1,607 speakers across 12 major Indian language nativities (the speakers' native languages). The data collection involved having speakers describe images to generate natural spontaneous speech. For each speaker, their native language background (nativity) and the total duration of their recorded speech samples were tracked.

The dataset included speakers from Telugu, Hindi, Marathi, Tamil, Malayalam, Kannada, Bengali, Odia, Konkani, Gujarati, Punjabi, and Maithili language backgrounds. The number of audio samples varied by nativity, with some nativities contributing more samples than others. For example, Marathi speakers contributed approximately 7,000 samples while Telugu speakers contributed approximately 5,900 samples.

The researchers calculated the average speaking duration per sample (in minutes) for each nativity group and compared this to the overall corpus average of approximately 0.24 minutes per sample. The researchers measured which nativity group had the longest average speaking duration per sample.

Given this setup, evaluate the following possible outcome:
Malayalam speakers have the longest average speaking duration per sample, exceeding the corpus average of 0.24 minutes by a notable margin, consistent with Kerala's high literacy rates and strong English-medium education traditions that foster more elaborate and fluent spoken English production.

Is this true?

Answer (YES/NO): NO